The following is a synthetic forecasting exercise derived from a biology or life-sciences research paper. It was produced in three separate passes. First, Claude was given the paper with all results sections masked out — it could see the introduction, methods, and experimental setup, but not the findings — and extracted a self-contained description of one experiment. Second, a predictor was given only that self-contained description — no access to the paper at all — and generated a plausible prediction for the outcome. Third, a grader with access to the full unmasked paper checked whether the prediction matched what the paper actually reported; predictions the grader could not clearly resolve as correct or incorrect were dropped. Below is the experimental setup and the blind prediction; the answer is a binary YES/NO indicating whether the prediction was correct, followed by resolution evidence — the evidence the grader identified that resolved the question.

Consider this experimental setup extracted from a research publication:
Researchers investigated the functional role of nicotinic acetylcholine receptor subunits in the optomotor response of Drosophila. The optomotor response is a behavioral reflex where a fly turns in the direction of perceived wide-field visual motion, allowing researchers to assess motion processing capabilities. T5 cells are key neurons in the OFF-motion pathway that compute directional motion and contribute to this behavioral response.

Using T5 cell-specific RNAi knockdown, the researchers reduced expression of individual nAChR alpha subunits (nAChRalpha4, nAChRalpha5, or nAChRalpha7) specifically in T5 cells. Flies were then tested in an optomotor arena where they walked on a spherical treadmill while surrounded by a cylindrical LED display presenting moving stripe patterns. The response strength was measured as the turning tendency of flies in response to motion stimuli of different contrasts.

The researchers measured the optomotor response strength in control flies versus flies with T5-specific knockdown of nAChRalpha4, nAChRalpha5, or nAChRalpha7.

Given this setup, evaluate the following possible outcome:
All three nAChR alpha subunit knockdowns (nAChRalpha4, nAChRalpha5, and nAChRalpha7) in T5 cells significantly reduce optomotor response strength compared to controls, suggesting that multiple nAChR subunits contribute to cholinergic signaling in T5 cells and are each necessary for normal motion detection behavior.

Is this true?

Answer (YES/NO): NO